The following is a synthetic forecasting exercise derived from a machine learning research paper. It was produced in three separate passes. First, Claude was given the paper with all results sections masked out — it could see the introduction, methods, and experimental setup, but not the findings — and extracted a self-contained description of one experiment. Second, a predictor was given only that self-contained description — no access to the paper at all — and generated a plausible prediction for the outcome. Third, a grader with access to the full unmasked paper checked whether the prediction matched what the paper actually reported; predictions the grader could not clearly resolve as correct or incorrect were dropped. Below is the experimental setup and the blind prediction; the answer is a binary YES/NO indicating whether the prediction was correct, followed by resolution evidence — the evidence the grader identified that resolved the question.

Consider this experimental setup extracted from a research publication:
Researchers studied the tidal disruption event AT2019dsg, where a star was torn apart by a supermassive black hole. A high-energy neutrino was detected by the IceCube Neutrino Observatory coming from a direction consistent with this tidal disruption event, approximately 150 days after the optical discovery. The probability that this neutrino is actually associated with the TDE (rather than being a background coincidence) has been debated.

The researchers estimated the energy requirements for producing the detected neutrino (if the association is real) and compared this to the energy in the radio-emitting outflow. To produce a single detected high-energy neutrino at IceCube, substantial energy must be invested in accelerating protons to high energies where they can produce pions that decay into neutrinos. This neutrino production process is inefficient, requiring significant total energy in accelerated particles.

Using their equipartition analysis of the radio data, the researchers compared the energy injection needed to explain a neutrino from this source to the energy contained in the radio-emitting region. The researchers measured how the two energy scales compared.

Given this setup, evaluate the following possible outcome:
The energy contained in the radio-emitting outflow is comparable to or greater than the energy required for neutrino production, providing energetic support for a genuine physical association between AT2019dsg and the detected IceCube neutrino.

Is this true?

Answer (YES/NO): NO